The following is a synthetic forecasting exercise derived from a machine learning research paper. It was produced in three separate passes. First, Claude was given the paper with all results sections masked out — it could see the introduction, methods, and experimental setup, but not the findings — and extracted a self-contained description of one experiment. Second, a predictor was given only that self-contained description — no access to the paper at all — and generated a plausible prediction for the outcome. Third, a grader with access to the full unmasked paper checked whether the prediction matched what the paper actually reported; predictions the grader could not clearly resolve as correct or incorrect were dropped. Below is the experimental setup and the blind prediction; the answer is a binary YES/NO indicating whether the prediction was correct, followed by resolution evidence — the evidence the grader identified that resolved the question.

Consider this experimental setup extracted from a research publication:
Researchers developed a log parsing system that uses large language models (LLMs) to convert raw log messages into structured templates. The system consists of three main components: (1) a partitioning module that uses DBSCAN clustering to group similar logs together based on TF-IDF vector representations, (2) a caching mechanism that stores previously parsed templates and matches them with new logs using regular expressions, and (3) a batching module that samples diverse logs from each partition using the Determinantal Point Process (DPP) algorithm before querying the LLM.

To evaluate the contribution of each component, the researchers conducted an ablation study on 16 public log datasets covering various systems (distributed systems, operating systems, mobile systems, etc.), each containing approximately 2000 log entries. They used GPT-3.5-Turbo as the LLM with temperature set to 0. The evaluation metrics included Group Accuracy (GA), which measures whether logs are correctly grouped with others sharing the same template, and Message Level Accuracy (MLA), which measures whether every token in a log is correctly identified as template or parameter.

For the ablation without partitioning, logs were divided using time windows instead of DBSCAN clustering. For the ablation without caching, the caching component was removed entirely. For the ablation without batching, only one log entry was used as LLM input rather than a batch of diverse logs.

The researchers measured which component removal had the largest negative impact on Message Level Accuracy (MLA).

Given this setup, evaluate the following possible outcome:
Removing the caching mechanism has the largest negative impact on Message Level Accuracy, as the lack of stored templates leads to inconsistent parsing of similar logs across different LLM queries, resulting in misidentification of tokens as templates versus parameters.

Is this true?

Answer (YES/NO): NO